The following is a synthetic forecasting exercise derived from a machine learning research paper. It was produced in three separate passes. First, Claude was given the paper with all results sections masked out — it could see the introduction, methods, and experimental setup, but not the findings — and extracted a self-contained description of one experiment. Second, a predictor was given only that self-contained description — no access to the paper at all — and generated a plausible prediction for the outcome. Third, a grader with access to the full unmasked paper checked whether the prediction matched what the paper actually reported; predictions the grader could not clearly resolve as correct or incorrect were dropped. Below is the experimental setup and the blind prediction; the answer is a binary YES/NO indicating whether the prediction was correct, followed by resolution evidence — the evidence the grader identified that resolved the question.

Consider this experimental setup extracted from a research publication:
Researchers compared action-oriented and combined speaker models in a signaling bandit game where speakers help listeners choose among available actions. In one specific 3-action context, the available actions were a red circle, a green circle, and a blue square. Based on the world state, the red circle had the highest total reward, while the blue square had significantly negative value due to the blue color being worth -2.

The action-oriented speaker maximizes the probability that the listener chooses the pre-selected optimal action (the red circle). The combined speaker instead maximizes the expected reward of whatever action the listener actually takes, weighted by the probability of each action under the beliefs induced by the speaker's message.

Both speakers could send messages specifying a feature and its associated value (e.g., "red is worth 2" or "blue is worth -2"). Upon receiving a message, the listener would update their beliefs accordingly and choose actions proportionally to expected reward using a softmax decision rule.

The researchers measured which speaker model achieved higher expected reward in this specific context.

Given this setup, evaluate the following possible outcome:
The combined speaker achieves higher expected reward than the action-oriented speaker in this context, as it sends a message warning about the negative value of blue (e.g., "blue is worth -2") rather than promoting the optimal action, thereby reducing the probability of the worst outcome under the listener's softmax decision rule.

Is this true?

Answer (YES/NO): YES